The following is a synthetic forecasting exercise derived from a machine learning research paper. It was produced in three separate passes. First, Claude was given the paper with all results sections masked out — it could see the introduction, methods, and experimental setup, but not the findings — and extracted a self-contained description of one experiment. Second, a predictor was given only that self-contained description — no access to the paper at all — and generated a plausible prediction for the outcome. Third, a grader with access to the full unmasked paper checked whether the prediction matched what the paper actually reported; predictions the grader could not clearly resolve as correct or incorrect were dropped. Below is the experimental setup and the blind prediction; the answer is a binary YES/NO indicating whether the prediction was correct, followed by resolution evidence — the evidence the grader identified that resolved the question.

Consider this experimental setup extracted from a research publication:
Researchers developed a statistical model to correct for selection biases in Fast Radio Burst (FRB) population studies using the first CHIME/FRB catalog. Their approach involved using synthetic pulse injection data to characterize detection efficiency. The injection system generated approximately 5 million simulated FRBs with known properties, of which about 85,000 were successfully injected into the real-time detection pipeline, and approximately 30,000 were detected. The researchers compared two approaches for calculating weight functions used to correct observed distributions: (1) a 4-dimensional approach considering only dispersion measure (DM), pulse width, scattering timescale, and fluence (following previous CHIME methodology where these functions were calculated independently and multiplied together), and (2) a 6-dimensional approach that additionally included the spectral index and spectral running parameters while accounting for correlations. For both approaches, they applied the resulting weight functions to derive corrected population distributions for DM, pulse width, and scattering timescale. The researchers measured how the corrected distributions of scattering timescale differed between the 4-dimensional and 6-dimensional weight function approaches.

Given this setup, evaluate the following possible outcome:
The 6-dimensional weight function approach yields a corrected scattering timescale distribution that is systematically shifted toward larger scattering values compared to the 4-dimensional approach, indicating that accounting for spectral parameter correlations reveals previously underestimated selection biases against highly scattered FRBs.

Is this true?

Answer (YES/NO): NO